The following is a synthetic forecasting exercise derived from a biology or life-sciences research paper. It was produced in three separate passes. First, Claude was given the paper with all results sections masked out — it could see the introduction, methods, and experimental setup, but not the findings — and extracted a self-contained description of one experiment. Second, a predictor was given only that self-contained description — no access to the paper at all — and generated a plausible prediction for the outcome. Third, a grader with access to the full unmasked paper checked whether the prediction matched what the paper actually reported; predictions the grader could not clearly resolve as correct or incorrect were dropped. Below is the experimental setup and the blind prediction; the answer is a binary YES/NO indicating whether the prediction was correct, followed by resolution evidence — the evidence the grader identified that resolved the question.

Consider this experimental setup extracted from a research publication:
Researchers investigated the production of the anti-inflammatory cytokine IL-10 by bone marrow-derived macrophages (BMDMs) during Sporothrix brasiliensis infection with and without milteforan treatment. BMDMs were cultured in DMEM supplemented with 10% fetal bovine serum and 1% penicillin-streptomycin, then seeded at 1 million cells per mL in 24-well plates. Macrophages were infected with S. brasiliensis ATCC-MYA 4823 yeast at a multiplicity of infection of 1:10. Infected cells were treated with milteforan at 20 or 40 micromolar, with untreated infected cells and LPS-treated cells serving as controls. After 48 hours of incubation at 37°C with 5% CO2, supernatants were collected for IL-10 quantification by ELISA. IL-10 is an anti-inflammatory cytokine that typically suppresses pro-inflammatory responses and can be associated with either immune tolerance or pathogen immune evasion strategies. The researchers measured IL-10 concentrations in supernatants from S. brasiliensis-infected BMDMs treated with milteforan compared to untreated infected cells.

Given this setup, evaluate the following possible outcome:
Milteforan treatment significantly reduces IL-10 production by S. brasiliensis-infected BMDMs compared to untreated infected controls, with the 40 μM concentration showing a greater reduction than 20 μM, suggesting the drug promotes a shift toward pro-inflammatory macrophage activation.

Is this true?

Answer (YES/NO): YES